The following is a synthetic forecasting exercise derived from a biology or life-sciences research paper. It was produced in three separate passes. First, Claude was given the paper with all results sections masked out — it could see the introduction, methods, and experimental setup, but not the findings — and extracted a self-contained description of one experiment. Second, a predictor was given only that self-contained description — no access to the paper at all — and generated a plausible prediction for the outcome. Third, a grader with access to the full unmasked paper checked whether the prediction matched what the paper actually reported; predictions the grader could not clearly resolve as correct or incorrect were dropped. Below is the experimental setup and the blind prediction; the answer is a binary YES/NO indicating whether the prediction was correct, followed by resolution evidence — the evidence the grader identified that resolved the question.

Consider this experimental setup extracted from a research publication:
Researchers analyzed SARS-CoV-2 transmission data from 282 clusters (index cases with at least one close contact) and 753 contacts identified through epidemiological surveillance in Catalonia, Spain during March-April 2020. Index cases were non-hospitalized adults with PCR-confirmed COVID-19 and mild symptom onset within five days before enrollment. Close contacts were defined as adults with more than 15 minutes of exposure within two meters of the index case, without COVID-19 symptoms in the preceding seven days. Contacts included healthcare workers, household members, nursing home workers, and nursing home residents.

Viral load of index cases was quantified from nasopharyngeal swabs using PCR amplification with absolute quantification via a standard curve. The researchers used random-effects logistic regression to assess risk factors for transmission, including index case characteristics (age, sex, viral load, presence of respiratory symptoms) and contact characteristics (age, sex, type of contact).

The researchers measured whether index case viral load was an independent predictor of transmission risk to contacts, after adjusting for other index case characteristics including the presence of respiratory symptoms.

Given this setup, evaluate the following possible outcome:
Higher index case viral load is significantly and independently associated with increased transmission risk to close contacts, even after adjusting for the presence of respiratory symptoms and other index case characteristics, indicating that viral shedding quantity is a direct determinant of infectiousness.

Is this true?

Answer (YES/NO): YES